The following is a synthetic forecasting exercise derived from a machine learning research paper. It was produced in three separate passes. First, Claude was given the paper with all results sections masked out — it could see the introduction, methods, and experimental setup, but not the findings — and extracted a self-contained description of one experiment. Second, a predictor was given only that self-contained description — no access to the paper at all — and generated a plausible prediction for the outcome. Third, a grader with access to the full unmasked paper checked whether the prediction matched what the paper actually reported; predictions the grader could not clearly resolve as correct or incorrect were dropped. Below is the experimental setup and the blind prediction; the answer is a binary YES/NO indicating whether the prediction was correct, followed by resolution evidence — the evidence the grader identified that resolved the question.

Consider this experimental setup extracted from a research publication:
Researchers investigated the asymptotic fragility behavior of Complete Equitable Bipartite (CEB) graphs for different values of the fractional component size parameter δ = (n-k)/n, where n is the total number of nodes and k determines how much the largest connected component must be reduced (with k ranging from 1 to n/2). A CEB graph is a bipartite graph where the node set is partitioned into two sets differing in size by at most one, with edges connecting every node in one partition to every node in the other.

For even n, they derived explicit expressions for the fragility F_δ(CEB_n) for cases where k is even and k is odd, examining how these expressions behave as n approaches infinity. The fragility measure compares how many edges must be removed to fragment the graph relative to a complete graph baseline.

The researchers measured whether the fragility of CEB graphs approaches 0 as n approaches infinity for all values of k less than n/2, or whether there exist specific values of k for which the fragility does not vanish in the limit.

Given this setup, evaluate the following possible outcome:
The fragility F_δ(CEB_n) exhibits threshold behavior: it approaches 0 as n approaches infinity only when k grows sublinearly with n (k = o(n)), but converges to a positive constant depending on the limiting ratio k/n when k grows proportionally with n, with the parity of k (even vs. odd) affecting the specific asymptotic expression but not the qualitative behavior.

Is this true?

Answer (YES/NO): NO